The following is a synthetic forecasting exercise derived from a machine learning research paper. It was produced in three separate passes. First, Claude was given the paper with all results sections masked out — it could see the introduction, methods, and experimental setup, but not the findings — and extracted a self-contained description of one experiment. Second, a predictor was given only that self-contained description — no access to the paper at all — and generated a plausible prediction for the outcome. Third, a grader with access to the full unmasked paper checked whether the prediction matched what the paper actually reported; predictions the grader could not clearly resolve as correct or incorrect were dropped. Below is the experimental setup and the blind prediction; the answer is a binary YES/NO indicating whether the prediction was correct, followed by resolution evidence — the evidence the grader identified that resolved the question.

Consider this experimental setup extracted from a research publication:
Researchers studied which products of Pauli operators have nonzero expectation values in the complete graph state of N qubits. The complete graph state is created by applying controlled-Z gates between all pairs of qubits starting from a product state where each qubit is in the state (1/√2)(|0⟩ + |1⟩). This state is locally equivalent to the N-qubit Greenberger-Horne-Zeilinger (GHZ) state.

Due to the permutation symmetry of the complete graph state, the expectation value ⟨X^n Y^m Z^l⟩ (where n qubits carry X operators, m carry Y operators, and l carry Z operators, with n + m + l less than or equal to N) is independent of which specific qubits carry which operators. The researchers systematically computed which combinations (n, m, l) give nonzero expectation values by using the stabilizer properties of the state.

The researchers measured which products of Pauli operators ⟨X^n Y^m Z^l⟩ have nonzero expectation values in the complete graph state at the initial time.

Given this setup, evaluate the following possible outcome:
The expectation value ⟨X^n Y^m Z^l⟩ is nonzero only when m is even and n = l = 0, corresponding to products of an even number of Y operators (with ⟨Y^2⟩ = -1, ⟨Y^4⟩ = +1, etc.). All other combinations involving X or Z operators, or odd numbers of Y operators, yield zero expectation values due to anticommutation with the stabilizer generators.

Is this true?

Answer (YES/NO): NO